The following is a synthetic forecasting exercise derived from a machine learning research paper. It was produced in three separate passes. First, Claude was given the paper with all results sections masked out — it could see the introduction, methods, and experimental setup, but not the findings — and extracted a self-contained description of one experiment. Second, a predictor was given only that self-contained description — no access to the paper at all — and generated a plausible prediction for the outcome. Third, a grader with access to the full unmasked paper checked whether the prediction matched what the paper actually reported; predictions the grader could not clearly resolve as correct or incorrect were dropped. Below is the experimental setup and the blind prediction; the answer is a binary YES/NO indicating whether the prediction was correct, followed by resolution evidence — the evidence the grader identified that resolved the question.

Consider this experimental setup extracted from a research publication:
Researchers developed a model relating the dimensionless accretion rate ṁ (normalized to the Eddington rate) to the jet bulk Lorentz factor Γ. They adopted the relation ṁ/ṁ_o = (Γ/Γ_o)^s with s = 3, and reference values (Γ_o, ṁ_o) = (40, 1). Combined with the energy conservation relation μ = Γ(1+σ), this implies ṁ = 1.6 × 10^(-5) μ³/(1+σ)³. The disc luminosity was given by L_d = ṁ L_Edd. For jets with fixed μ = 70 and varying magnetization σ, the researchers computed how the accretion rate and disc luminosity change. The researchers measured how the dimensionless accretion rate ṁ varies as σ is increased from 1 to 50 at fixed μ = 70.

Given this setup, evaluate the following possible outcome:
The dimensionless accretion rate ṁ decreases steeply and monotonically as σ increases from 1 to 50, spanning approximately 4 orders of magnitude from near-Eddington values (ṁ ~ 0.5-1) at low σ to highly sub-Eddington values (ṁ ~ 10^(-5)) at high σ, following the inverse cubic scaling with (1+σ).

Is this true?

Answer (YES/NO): YES